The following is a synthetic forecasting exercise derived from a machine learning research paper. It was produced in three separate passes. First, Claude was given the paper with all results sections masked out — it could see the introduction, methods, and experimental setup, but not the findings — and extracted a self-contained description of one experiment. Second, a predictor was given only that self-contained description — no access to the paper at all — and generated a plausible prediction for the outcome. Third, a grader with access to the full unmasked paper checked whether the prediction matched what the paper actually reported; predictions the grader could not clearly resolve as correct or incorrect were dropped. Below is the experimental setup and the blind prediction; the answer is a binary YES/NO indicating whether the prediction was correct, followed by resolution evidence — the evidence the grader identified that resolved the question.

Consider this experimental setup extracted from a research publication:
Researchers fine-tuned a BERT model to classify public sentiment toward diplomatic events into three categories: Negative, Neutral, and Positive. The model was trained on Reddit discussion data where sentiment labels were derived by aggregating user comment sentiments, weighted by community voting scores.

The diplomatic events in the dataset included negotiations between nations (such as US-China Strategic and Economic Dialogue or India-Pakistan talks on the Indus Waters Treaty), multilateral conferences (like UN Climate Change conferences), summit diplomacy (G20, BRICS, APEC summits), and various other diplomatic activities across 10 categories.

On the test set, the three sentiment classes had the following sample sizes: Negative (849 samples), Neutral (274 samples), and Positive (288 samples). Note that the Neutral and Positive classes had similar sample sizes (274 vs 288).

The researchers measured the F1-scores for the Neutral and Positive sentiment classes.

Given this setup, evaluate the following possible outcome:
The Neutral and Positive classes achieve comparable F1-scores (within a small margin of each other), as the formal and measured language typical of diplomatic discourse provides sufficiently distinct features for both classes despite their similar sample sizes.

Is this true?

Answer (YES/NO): NO